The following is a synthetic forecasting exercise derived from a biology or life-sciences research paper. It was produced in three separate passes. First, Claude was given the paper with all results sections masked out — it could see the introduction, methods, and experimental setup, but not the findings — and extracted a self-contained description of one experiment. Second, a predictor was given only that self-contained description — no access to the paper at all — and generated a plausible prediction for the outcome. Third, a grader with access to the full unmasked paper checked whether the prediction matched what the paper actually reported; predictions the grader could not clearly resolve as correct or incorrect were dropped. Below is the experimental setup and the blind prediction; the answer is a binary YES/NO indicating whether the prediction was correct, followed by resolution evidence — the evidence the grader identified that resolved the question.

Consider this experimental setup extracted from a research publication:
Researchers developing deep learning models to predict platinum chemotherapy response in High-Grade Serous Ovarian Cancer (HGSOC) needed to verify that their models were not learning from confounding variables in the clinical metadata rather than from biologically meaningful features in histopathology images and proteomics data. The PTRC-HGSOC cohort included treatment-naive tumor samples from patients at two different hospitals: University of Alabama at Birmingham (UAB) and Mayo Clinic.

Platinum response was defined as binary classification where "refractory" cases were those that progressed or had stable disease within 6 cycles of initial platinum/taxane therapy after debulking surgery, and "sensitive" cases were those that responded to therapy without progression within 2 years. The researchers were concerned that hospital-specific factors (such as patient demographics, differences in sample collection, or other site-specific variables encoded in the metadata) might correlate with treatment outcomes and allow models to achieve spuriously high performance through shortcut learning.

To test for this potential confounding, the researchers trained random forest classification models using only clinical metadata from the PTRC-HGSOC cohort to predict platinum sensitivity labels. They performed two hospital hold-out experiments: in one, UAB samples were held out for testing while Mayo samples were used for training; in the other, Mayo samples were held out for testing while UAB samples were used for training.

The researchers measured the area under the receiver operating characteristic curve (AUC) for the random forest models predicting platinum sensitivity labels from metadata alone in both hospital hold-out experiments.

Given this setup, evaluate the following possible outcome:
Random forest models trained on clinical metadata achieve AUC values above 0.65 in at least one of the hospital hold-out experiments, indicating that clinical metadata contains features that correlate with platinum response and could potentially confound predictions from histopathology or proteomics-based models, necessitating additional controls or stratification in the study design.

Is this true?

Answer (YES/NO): NO